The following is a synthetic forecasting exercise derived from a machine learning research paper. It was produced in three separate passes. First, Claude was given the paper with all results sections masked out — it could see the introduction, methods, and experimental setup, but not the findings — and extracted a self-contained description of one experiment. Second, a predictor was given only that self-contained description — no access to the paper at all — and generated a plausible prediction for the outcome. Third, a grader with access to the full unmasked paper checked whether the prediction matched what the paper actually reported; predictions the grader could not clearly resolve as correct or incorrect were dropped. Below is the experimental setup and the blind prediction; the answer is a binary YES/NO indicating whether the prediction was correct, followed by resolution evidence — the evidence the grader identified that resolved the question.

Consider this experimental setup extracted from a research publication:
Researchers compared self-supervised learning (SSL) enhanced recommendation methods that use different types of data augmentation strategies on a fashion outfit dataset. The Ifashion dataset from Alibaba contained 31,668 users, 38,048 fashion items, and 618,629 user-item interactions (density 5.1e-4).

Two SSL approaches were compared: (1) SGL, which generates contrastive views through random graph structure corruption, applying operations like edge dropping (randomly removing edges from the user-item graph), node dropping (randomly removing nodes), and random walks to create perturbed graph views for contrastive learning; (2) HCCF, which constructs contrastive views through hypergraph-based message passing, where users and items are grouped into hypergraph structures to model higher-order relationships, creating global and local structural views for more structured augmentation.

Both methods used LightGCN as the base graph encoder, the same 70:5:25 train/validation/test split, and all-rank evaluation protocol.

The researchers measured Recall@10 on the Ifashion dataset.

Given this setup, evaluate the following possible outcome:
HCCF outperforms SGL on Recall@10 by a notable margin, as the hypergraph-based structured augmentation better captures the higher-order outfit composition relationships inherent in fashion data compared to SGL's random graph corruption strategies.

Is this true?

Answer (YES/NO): NO